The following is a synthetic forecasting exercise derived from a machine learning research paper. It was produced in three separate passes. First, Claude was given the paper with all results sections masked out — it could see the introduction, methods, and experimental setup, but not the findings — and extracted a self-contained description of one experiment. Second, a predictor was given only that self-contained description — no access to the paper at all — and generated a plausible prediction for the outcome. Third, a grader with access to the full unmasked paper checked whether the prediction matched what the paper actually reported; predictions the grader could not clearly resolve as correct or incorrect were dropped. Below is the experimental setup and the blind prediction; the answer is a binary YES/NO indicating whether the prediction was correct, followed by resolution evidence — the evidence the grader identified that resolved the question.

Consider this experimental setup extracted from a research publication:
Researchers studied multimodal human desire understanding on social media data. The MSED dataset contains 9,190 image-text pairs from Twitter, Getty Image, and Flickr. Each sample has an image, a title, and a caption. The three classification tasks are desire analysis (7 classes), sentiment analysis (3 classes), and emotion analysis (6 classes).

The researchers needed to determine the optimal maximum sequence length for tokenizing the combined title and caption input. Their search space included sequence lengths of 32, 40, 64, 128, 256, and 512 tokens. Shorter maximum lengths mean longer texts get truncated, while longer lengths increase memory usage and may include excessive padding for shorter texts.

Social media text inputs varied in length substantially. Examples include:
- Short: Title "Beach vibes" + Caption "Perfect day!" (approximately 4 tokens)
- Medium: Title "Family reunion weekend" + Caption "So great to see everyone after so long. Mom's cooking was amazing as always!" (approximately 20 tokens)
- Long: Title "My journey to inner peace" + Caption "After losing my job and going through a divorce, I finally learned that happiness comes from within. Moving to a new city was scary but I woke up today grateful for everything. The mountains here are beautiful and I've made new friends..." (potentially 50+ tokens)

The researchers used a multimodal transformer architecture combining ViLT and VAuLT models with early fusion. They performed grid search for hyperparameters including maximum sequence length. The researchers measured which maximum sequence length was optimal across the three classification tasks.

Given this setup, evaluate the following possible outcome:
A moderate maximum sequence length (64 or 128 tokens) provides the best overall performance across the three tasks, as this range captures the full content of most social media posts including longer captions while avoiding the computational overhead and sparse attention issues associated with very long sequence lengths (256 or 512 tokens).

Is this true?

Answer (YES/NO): NO